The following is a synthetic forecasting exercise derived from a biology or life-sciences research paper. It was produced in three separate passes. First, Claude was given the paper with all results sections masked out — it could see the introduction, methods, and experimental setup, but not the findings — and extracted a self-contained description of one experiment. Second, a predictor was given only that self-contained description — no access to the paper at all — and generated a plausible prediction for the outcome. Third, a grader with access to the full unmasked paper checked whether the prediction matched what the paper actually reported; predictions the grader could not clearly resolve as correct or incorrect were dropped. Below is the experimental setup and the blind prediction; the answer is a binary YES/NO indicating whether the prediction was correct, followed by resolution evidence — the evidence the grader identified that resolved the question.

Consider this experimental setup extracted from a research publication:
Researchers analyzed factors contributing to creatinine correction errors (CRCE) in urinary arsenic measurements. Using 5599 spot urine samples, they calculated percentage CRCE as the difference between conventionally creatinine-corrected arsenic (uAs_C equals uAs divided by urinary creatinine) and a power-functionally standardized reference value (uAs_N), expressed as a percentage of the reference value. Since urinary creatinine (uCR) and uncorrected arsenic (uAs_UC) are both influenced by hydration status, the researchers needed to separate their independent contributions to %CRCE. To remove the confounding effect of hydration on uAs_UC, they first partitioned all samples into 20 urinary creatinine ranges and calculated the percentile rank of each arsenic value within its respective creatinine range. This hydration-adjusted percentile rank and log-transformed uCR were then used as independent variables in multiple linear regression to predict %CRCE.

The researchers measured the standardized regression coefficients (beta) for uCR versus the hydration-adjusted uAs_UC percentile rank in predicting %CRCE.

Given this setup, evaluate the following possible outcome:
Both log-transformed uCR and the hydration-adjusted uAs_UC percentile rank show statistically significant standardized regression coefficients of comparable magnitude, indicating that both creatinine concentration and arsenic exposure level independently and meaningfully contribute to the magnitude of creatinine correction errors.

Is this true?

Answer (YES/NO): NO